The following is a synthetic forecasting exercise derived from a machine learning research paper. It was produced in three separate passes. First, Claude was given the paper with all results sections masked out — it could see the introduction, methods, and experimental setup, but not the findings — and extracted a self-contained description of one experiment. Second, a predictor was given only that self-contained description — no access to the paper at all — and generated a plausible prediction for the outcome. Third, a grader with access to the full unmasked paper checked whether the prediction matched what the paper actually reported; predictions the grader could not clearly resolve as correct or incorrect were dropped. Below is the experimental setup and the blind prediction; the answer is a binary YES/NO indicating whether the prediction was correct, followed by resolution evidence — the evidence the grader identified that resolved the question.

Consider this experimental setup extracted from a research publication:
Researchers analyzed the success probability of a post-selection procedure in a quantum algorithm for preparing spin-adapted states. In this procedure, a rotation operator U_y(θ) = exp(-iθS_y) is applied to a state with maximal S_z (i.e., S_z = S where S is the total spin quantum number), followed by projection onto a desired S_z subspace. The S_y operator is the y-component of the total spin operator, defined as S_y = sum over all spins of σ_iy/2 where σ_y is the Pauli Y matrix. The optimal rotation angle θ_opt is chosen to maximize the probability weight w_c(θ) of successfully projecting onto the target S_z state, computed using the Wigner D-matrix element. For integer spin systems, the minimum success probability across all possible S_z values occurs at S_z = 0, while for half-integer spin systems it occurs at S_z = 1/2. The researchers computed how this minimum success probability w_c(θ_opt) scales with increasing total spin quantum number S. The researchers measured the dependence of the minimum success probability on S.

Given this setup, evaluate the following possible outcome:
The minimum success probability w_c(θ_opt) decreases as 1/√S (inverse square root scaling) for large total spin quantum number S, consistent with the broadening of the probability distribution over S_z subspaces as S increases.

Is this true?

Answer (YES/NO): YES